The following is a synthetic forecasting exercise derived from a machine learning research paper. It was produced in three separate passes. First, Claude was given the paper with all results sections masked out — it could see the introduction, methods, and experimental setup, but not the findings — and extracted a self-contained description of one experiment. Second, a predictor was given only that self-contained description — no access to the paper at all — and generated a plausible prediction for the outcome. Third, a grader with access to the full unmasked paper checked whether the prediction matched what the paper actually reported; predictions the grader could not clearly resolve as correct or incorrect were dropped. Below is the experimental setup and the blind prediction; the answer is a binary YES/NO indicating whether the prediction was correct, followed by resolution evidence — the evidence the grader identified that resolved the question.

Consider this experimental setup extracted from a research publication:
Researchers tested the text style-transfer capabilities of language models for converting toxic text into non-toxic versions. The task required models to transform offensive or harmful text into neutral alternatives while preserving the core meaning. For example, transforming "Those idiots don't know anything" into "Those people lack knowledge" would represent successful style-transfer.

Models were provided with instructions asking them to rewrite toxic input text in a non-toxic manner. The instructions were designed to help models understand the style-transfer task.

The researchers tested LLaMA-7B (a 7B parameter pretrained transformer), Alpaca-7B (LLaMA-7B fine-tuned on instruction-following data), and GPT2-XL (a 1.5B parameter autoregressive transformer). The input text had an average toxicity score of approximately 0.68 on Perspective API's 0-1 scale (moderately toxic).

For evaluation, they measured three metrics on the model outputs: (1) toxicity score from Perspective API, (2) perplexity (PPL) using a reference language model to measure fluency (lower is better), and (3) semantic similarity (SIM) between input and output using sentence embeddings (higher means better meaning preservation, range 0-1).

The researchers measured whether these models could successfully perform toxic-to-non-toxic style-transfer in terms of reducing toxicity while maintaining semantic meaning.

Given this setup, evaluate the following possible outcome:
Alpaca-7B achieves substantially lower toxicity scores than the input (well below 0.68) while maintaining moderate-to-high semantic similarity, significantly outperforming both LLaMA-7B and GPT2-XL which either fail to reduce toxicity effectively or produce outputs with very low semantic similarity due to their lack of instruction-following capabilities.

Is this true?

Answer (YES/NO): NO